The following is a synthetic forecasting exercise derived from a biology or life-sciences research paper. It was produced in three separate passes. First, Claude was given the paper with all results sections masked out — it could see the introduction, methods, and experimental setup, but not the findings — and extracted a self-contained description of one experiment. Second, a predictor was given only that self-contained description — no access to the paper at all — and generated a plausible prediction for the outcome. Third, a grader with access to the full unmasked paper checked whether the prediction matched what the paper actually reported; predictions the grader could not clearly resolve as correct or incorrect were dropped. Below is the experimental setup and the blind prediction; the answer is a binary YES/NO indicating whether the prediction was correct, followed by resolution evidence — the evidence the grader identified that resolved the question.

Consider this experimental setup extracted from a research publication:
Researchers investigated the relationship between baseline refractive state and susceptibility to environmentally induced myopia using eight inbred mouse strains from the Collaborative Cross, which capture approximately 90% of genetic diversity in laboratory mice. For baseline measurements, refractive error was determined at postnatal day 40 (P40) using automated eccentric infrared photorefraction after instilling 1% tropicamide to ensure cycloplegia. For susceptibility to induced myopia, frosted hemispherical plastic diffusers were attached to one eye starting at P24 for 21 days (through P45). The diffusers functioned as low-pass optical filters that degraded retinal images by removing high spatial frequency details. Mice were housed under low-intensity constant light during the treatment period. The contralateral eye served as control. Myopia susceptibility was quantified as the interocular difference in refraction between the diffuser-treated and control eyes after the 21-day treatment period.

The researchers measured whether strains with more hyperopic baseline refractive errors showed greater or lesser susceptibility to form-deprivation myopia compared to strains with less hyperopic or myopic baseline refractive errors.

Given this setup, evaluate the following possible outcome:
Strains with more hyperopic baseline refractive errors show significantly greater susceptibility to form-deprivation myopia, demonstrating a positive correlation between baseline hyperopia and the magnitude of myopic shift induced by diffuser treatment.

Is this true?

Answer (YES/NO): NO